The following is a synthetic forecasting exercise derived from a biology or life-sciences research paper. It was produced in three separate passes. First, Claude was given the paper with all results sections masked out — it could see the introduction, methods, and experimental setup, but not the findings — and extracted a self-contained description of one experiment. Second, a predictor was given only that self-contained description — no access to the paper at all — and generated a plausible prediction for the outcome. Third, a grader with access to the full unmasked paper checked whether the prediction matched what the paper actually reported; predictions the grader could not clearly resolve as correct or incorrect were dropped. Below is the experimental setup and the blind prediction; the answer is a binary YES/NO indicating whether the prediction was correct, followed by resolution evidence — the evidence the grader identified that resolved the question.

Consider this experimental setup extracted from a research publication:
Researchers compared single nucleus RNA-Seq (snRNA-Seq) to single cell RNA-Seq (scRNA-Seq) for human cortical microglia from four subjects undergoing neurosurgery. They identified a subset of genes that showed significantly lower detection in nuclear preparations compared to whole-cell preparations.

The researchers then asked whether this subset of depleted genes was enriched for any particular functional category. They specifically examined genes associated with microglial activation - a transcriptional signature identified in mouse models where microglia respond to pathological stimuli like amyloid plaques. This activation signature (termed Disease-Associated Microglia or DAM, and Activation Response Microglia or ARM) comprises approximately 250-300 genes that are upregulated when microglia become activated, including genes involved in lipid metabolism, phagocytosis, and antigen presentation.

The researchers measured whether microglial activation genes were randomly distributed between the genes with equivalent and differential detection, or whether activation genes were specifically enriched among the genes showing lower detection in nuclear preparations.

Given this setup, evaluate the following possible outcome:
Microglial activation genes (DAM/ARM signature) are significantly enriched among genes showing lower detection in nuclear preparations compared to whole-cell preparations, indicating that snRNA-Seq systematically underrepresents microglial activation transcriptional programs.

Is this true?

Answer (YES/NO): YES